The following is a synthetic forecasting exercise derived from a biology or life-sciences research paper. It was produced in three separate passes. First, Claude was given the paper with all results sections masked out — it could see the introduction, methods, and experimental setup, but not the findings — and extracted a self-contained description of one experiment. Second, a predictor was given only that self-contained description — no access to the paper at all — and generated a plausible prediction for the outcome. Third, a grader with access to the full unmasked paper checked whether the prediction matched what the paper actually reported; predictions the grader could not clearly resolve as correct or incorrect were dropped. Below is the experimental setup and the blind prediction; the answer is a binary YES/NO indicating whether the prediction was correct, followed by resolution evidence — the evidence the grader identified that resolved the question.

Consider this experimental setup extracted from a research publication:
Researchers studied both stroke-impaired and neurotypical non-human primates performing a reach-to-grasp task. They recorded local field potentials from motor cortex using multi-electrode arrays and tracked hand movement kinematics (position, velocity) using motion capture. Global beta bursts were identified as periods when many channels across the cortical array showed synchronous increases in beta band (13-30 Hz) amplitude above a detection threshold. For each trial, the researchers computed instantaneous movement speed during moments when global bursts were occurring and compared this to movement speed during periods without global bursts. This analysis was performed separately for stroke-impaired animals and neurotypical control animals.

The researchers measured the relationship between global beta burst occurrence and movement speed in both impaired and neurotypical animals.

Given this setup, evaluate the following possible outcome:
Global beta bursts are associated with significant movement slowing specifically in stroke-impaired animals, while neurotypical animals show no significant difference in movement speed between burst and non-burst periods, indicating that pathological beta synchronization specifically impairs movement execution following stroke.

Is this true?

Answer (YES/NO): NO